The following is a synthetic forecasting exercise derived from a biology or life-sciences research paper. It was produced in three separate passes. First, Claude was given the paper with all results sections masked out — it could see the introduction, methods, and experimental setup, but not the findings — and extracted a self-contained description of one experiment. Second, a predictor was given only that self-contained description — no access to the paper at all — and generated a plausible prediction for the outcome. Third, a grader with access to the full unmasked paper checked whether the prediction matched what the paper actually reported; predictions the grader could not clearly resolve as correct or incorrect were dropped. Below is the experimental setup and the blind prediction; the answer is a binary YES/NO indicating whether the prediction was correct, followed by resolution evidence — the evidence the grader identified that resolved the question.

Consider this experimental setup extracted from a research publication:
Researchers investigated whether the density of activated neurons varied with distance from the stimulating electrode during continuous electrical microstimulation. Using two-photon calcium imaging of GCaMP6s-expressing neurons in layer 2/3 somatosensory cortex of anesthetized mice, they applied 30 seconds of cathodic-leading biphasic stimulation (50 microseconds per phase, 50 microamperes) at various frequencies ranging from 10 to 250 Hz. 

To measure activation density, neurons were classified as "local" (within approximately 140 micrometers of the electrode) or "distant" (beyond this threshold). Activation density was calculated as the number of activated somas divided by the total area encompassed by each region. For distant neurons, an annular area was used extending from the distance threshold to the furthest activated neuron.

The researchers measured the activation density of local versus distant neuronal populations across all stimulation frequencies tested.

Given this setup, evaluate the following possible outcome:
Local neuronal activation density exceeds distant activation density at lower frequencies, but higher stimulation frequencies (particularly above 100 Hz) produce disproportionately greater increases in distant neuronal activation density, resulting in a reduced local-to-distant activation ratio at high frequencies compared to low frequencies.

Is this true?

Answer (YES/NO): NO